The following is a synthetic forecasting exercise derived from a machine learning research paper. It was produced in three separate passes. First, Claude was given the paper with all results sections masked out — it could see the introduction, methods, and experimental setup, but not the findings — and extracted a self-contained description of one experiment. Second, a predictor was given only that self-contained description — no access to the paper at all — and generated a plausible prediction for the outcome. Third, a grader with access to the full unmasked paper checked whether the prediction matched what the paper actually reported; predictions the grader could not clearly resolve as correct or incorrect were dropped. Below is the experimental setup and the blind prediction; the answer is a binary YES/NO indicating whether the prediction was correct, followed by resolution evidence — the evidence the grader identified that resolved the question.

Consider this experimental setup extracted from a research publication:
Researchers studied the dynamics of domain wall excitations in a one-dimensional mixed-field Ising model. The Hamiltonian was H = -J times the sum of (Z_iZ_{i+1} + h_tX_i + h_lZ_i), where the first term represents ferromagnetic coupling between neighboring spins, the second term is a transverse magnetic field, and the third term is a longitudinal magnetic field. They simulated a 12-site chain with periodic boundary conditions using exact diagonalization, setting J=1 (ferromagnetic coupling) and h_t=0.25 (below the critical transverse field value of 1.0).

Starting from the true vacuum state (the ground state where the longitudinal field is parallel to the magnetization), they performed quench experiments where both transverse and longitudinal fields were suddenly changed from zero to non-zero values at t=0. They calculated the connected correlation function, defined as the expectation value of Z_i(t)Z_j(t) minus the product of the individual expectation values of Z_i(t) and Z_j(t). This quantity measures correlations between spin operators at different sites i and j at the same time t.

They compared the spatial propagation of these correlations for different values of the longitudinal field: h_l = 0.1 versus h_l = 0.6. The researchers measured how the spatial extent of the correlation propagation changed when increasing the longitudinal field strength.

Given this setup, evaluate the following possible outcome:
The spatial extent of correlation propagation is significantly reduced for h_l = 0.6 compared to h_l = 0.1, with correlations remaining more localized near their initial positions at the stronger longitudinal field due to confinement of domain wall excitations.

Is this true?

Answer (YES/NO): YES